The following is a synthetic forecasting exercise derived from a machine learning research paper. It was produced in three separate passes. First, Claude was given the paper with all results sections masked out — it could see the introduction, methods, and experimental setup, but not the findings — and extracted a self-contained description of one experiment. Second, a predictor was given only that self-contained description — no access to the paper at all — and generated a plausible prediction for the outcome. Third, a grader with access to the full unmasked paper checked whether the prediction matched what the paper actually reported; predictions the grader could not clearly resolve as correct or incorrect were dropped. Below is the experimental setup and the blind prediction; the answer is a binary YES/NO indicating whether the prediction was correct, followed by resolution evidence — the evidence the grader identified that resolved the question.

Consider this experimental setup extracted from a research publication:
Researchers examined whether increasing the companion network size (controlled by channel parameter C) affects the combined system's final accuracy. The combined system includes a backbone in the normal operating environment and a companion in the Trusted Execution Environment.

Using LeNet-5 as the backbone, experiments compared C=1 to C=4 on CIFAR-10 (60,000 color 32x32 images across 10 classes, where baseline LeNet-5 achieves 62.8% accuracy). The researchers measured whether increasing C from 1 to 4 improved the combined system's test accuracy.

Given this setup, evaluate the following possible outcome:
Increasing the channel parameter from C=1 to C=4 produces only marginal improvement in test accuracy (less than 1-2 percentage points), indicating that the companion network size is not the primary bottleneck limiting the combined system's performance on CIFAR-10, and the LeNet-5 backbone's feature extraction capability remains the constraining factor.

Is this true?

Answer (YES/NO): YES